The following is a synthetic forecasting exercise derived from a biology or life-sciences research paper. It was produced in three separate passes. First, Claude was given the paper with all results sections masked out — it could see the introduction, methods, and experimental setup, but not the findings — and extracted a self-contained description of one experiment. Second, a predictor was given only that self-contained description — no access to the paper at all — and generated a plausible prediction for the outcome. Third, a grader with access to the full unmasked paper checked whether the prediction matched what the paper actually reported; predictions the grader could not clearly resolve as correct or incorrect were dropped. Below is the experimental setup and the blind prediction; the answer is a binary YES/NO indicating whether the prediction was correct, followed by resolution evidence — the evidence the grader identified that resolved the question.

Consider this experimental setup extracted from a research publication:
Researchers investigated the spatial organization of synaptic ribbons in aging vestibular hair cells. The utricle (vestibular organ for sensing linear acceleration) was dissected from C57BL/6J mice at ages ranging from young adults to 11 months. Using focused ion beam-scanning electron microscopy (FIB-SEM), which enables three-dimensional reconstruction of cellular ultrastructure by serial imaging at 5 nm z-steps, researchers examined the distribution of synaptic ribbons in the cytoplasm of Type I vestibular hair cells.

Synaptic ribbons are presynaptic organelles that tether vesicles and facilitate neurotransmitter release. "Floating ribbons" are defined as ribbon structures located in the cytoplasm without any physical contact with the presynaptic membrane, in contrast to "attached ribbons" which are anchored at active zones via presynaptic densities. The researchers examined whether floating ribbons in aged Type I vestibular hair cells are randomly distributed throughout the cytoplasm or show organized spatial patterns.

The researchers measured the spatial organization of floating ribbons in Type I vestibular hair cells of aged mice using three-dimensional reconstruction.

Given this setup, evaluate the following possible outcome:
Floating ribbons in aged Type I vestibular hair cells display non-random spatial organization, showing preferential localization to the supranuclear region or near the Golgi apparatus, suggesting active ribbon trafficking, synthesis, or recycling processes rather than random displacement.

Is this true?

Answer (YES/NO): NO